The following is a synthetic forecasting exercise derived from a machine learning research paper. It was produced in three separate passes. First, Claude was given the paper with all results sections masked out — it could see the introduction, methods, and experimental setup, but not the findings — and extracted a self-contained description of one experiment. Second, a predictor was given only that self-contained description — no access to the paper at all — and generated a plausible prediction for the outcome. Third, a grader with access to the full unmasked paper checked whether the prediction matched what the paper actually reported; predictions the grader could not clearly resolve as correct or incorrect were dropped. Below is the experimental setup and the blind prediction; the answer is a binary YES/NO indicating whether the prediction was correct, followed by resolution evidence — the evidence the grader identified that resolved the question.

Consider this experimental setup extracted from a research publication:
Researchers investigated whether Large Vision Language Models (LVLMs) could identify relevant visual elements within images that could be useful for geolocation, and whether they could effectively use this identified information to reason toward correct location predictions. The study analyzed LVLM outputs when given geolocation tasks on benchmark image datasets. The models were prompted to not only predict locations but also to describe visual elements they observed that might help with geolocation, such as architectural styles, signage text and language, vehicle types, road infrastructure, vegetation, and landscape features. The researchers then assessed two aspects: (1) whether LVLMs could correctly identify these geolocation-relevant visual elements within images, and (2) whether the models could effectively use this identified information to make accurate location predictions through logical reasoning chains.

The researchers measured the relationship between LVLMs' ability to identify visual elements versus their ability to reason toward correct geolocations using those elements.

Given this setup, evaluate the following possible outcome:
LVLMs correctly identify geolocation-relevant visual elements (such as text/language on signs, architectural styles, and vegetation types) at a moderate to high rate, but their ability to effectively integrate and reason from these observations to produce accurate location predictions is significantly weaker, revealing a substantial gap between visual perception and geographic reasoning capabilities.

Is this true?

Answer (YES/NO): YES